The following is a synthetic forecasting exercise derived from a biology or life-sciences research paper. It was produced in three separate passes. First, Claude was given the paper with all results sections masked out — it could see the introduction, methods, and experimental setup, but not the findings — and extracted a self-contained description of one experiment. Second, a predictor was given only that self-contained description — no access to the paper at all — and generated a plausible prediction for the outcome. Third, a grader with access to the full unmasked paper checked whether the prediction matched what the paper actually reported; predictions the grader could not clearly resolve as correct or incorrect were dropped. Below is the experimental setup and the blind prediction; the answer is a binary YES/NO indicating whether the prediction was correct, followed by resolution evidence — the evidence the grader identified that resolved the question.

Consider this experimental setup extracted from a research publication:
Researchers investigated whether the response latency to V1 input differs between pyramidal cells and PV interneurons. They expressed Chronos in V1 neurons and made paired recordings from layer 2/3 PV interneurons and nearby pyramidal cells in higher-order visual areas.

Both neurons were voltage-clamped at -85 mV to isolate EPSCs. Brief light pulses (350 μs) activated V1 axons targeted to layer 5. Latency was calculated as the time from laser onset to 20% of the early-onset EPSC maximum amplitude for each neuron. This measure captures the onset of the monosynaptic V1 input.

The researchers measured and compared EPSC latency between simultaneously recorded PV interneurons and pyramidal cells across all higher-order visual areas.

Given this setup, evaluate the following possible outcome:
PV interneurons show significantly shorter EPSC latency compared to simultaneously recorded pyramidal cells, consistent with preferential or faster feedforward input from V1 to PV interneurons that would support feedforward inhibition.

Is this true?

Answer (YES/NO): NO